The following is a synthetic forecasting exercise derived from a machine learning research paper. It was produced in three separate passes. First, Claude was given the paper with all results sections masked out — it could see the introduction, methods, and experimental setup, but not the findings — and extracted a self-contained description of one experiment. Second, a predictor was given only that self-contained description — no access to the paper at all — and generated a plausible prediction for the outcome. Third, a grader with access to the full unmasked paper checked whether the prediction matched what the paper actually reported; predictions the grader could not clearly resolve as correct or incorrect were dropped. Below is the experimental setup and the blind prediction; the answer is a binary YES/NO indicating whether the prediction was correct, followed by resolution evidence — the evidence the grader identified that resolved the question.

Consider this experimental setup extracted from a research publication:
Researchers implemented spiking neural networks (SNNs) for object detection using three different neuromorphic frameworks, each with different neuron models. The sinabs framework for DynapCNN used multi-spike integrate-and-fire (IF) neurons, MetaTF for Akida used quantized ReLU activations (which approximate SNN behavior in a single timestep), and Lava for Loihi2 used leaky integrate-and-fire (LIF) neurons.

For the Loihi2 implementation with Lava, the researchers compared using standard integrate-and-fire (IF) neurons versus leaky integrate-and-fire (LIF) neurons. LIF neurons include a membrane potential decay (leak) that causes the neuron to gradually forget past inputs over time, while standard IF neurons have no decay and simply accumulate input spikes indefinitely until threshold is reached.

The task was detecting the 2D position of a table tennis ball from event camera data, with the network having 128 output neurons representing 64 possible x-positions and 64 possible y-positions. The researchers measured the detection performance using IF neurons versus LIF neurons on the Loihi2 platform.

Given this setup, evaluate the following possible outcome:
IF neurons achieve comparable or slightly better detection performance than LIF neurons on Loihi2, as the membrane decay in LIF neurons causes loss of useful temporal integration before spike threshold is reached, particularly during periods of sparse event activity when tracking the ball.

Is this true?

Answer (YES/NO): NO